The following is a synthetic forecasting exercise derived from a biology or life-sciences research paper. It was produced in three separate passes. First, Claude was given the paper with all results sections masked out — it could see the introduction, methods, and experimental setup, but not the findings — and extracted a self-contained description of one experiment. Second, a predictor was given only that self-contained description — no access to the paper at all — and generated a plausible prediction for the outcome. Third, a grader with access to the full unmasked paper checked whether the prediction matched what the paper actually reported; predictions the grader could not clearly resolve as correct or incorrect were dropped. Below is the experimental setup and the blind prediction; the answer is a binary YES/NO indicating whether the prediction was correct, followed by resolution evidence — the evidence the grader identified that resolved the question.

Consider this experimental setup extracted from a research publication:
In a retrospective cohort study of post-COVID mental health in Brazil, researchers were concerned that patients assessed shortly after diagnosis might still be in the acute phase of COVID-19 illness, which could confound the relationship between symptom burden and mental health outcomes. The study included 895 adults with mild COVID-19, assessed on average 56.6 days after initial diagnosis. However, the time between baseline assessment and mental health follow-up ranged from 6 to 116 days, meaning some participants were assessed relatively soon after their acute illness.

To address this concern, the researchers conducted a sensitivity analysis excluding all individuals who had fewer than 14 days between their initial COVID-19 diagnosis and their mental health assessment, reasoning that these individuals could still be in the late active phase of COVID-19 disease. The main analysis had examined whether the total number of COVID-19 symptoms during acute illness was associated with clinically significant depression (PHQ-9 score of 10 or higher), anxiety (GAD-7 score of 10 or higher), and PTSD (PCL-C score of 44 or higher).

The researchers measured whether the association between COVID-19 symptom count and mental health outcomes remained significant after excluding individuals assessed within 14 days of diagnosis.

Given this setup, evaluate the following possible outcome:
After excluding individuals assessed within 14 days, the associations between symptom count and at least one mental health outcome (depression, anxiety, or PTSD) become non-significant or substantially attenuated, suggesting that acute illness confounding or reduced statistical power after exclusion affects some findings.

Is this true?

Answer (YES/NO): NO